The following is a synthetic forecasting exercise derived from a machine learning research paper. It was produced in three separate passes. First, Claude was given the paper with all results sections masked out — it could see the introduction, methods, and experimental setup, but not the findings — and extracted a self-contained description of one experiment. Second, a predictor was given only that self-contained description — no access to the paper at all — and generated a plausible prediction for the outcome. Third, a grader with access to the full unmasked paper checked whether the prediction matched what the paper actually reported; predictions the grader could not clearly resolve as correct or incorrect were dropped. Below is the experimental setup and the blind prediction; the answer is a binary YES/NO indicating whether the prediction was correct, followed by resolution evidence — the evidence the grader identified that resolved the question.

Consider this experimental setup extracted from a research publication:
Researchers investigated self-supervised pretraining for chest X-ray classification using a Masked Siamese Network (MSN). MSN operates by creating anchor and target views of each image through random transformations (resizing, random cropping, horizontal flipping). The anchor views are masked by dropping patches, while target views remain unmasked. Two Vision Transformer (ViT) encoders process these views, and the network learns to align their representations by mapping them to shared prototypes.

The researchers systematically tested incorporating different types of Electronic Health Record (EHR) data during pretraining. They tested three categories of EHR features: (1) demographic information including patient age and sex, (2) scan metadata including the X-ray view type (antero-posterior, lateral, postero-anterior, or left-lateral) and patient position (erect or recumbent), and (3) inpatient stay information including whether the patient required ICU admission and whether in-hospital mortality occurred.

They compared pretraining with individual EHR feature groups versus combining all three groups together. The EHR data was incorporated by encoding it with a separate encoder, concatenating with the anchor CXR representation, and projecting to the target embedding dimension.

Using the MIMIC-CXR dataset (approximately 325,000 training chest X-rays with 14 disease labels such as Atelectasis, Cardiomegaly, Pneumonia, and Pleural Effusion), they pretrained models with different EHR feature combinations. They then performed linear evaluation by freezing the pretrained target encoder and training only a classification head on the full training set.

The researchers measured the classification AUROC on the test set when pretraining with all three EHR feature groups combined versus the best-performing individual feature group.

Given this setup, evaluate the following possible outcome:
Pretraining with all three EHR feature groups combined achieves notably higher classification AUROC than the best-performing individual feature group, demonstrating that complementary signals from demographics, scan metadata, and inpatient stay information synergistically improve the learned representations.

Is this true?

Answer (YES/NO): NO